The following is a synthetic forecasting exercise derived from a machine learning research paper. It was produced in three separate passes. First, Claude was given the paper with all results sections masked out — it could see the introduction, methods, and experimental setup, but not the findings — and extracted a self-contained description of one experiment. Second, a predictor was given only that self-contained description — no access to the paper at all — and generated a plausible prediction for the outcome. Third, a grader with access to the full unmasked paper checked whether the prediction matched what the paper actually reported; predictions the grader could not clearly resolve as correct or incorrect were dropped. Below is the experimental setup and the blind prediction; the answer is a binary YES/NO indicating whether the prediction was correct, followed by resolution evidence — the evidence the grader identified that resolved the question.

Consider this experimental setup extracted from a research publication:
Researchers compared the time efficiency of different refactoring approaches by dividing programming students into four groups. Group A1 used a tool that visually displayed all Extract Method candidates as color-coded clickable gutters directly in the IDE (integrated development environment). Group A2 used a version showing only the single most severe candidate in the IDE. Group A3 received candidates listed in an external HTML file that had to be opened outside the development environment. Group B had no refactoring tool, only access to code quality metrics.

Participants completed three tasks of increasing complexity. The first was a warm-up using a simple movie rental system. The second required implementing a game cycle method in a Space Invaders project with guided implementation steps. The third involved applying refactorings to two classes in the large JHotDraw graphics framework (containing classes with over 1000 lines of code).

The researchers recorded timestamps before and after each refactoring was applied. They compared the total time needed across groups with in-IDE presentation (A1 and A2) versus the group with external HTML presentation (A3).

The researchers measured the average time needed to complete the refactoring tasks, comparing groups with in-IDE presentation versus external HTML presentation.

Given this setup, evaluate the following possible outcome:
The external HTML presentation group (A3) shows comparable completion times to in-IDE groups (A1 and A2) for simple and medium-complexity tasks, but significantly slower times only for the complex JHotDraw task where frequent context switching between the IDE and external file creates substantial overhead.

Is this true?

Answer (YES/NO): YES